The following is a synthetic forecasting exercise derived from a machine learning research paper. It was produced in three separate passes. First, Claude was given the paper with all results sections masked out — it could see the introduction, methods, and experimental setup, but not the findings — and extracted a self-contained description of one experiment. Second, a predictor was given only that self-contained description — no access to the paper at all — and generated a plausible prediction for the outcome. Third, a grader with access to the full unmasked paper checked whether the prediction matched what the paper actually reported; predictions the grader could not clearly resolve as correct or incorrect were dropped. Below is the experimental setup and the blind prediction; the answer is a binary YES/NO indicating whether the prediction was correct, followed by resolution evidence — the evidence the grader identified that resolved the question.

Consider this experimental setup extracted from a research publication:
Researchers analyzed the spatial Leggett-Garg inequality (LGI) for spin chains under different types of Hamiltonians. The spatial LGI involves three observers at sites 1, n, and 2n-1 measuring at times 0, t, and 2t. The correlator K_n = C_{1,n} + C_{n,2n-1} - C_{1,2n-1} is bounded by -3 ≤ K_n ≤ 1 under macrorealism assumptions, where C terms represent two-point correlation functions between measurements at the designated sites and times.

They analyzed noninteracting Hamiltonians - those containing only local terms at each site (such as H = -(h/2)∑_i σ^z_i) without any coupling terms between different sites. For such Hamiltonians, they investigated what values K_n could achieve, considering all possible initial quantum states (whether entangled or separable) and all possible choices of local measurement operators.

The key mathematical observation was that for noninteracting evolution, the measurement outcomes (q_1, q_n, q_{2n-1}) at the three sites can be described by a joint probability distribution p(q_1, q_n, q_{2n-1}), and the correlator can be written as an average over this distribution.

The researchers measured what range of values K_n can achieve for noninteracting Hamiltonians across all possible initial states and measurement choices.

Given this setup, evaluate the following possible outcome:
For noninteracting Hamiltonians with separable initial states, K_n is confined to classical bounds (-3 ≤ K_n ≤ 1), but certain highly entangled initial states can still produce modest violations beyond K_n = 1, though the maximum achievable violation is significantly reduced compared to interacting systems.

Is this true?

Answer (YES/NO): NO